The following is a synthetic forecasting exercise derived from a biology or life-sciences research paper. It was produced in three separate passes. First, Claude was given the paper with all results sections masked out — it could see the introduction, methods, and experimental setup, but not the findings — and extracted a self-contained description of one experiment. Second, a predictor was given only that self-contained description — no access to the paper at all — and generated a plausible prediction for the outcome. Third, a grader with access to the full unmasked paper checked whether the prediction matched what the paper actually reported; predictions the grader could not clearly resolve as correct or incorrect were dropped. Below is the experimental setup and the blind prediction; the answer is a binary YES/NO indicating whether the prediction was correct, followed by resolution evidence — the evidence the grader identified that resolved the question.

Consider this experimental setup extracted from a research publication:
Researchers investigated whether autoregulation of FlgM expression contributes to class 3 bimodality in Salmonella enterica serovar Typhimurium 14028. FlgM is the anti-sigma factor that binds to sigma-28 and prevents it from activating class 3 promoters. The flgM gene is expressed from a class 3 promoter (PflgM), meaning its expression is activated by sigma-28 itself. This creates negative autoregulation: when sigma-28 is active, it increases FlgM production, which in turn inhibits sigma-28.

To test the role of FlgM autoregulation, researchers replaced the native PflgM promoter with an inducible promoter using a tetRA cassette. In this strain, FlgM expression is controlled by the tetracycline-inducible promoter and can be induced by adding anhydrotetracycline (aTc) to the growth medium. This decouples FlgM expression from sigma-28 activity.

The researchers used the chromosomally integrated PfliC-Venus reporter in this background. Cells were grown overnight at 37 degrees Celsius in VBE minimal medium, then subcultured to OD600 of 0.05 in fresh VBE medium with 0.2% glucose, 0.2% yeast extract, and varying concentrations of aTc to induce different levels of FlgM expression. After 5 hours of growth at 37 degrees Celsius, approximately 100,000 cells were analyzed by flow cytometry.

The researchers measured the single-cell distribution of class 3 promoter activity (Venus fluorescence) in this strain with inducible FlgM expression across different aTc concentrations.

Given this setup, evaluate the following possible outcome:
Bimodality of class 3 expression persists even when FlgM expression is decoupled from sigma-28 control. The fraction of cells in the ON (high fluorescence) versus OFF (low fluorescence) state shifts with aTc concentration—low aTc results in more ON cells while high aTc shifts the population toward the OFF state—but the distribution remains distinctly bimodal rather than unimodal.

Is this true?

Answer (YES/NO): YES